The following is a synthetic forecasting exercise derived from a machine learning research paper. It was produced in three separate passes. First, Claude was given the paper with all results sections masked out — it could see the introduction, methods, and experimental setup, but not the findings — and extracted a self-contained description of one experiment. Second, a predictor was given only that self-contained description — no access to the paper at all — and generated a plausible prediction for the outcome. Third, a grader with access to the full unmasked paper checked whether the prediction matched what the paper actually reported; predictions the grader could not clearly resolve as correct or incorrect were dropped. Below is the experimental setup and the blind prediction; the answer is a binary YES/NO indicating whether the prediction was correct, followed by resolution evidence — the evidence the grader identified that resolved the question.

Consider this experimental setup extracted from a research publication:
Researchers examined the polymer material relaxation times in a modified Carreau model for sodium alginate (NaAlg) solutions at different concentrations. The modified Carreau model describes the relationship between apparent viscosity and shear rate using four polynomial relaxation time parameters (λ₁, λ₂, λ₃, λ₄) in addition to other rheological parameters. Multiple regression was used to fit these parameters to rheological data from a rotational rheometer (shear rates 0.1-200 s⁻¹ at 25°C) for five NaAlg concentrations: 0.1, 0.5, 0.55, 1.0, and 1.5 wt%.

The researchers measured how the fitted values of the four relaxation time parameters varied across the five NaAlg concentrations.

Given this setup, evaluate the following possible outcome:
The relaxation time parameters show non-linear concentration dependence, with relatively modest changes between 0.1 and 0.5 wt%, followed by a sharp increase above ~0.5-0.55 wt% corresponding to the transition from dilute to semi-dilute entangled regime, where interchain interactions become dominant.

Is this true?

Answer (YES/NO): NO